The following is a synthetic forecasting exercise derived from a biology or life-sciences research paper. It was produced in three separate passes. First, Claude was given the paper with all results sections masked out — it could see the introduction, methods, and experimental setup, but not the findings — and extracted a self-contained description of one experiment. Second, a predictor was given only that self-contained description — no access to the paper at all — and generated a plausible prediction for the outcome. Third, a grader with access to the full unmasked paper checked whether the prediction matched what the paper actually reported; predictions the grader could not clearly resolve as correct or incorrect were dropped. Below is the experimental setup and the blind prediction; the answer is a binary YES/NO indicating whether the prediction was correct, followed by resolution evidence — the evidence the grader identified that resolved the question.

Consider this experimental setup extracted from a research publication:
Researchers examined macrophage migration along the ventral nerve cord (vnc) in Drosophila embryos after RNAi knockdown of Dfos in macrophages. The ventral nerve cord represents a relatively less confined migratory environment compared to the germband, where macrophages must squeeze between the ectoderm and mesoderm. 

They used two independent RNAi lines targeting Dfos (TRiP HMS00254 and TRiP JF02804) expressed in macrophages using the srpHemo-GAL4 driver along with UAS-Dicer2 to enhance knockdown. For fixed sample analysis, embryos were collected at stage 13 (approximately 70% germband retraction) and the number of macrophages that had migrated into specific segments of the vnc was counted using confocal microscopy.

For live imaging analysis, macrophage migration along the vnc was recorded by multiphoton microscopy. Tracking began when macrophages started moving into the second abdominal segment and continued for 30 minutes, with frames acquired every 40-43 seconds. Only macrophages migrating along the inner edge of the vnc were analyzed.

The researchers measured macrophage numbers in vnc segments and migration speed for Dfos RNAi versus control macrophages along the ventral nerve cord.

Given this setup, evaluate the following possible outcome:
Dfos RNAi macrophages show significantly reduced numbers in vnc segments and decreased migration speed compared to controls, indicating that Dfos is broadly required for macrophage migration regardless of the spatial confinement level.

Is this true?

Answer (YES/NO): NO